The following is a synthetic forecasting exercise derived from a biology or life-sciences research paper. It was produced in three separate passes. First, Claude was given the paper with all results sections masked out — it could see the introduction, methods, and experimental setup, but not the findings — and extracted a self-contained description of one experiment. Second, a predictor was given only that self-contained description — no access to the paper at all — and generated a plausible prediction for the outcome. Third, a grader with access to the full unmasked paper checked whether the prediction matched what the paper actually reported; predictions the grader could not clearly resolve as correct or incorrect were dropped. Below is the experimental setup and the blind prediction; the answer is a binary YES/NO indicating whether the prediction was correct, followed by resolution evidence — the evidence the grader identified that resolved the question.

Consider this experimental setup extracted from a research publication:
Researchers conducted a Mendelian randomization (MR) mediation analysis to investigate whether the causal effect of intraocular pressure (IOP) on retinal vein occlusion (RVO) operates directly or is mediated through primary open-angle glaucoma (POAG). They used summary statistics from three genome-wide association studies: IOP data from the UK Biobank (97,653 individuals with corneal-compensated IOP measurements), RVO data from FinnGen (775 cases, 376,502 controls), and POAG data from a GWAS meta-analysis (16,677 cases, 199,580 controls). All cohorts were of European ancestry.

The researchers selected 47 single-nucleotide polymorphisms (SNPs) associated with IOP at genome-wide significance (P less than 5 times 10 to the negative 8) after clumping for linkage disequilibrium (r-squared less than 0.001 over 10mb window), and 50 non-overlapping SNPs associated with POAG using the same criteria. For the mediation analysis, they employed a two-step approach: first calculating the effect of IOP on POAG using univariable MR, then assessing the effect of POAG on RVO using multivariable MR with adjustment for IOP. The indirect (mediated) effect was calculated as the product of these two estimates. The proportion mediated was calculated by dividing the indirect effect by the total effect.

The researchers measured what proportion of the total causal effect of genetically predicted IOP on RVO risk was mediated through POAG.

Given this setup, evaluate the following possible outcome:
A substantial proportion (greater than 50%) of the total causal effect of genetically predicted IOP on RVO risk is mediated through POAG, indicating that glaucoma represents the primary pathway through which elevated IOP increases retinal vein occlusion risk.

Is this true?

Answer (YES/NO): YES